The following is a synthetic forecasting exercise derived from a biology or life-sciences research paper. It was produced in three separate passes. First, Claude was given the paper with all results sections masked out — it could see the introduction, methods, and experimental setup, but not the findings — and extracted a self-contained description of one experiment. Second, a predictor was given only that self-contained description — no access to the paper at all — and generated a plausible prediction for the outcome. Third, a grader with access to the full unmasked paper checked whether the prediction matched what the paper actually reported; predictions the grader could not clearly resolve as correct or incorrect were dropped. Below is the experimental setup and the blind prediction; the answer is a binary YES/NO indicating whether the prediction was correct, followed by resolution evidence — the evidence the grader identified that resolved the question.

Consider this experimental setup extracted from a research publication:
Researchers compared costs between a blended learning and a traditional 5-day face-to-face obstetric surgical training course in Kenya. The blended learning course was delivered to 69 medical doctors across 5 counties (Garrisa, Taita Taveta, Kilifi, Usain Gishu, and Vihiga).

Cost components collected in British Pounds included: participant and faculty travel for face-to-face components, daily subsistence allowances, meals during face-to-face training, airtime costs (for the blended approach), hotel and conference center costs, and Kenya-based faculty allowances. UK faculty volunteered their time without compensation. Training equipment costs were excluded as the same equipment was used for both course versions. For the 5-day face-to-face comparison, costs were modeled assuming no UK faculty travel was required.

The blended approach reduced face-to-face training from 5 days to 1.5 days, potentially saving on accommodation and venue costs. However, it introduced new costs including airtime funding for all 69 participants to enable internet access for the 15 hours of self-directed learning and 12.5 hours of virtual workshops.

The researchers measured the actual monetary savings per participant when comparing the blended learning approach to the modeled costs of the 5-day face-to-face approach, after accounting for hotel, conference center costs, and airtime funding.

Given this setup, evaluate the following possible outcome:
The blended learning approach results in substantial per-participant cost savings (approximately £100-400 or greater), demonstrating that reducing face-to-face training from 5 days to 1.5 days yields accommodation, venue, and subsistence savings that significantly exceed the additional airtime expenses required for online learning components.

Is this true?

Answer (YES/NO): YES